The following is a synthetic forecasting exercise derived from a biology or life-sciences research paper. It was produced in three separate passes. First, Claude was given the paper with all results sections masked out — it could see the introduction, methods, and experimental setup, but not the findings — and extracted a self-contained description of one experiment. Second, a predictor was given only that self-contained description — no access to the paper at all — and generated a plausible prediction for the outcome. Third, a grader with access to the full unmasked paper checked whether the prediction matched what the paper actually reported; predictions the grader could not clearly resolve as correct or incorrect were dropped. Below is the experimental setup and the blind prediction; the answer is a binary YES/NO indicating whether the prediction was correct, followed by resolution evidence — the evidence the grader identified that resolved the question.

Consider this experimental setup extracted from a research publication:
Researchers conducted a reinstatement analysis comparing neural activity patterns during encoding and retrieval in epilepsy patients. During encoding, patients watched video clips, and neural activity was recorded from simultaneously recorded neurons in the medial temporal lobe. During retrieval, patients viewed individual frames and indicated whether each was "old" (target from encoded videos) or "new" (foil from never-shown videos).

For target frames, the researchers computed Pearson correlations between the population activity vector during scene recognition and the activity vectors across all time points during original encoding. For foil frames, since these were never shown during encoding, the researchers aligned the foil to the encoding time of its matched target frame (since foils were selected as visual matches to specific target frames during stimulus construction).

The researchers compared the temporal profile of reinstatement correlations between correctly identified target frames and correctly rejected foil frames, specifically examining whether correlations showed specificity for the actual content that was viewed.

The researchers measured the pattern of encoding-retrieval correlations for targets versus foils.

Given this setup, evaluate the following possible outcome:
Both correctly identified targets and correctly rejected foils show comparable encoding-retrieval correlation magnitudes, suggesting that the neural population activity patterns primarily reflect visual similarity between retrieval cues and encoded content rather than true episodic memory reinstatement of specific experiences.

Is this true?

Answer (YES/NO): NO